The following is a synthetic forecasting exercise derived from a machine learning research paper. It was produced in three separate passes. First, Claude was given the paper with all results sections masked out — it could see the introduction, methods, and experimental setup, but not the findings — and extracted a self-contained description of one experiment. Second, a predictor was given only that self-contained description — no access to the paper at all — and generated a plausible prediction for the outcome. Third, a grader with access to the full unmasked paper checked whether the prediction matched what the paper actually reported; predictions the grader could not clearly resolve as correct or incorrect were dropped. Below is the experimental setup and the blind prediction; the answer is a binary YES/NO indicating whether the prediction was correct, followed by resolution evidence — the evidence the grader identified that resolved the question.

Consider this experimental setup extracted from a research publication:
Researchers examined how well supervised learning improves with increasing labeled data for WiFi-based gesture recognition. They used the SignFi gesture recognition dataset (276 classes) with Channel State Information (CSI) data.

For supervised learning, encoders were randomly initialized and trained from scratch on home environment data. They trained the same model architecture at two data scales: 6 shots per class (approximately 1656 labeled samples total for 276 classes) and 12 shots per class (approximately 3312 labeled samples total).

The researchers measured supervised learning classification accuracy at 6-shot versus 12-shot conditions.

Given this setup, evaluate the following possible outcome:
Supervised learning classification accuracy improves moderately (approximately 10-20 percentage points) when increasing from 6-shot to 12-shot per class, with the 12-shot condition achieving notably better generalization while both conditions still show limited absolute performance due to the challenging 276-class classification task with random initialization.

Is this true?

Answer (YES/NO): YES